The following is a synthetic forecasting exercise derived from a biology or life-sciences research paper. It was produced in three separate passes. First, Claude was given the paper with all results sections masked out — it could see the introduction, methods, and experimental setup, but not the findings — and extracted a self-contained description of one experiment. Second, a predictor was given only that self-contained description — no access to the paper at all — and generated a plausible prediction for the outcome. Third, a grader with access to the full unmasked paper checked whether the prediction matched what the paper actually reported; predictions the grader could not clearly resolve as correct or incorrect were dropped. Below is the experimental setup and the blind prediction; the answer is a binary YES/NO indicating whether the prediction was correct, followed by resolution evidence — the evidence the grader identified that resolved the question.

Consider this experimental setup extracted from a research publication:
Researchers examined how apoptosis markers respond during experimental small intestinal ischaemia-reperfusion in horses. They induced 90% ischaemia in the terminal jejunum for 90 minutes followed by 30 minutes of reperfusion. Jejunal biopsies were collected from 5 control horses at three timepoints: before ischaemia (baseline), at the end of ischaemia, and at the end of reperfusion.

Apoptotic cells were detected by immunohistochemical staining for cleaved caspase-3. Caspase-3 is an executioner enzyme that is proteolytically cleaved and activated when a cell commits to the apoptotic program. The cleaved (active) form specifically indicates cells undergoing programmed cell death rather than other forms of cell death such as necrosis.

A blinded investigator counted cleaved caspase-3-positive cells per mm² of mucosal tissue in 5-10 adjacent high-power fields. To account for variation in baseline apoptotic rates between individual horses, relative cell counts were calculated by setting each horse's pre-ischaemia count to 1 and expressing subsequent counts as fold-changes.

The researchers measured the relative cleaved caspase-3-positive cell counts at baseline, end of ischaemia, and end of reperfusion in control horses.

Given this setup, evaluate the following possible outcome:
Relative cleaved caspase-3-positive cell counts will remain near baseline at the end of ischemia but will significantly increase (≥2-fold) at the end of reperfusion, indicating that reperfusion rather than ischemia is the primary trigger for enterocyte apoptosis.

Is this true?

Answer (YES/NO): NO